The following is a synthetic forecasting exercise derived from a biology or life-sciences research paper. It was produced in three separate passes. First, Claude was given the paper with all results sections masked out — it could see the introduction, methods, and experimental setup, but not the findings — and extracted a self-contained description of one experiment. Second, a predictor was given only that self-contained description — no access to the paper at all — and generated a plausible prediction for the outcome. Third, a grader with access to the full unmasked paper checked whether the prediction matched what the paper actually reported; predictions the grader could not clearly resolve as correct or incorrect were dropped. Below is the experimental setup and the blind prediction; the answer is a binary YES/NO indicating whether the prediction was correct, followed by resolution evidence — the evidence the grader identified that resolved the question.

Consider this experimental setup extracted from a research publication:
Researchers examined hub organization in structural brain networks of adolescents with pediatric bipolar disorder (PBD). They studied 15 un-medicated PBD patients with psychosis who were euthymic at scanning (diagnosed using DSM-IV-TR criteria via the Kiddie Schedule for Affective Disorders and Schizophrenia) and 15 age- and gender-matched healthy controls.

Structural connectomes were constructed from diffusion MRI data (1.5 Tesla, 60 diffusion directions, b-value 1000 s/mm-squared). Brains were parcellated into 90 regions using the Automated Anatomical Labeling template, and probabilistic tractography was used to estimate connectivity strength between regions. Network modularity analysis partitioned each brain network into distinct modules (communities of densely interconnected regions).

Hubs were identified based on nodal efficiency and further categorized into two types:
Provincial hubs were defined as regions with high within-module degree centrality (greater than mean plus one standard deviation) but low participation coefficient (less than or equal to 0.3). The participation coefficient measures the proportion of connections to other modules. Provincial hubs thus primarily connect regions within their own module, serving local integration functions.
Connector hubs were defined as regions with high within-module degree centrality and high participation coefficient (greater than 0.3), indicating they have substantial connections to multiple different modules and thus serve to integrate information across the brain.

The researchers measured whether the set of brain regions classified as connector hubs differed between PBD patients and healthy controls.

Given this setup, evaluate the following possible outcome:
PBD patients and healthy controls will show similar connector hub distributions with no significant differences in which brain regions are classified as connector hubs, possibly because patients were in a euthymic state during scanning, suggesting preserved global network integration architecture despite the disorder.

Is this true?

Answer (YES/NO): NO